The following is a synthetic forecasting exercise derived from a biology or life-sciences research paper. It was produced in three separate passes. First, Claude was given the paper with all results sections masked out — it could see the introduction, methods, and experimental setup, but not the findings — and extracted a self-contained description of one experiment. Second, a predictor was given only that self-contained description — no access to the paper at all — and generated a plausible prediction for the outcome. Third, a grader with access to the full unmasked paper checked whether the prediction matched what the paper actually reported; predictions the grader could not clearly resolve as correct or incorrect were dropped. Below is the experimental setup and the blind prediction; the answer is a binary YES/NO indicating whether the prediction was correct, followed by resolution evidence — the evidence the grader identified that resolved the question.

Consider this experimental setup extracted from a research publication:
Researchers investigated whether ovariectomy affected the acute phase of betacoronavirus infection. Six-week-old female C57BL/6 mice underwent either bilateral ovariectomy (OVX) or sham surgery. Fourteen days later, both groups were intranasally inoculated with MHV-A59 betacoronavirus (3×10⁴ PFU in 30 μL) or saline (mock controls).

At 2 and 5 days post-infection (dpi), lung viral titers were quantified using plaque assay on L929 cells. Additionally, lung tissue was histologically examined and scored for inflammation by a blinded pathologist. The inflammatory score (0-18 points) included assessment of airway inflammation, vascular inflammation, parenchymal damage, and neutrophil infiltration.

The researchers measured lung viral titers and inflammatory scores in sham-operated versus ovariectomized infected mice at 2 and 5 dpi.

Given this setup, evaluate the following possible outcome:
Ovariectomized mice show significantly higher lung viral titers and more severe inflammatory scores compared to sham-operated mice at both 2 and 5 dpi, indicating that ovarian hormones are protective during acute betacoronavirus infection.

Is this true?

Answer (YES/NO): NO